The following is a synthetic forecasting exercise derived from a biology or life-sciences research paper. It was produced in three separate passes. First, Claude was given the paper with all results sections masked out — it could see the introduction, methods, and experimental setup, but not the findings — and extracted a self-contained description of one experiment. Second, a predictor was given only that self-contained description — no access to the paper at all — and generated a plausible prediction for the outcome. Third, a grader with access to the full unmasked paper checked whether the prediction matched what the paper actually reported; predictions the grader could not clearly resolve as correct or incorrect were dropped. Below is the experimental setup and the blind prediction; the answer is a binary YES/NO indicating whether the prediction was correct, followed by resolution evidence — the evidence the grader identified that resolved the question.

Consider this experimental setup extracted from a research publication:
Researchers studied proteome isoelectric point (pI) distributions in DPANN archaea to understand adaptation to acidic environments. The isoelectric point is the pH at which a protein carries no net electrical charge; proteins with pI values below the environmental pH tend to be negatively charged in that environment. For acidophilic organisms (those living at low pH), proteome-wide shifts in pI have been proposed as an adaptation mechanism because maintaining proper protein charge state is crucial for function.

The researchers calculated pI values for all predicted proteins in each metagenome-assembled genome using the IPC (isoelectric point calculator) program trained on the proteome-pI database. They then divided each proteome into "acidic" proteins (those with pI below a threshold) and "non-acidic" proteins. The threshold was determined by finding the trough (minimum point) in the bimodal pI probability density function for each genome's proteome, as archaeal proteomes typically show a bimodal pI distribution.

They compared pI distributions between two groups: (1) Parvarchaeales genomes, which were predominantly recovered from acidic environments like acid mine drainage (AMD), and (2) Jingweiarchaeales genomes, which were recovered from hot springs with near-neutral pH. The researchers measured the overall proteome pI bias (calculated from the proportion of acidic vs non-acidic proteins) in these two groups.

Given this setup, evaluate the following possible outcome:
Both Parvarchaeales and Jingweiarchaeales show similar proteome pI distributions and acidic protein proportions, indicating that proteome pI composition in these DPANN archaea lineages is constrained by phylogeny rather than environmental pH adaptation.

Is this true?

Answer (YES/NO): NO